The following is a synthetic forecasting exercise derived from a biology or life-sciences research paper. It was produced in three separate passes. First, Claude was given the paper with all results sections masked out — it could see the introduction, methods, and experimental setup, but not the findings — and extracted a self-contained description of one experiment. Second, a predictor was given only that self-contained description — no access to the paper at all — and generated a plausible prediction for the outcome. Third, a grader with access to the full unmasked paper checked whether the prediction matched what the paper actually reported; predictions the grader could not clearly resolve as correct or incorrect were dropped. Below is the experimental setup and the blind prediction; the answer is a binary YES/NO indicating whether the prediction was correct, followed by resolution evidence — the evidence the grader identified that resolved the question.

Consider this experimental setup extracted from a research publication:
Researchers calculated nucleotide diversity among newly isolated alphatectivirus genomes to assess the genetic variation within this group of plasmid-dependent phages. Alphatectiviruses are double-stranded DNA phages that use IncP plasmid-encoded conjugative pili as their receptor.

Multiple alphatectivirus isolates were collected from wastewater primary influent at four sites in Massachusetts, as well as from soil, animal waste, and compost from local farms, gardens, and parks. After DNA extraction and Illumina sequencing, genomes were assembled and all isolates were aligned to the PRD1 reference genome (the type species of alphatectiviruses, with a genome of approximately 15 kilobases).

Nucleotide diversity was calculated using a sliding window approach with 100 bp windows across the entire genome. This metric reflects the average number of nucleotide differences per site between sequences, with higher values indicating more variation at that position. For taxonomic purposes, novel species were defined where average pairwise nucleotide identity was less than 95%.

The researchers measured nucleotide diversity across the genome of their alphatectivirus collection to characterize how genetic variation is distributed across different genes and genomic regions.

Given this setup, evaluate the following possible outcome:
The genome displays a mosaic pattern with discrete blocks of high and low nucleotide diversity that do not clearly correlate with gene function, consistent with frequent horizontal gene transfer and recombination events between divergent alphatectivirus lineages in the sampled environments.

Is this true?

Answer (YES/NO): NO